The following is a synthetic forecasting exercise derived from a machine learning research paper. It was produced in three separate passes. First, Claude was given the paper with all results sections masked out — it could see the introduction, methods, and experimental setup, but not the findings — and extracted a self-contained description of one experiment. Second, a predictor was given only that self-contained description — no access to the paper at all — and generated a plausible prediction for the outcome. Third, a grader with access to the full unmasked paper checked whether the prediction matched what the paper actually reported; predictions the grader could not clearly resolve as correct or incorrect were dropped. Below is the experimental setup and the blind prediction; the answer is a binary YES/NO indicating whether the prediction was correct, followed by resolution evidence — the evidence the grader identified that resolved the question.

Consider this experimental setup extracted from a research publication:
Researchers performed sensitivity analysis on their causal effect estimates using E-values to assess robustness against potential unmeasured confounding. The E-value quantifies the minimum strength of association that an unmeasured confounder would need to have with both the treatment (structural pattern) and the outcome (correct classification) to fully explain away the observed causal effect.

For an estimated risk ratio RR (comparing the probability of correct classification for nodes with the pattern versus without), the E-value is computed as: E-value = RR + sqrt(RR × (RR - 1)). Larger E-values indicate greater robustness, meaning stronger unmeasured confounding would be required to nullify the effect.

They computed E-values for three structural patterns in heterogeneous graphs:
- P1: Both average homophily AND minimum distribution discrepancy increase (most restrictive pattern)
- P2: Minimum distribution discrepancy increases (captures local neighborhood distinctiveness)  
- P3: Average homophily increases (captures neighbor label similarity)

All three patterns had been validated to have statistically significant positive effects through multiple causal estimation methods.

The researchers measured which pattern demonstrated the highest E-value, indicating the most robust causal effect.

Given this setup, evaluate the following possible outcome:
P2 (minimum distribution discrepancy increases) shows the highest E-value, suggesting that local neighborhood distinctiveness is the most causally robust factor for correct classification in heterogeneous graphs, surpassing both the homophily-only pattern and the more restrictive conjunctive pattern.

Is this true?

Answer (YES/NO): NO